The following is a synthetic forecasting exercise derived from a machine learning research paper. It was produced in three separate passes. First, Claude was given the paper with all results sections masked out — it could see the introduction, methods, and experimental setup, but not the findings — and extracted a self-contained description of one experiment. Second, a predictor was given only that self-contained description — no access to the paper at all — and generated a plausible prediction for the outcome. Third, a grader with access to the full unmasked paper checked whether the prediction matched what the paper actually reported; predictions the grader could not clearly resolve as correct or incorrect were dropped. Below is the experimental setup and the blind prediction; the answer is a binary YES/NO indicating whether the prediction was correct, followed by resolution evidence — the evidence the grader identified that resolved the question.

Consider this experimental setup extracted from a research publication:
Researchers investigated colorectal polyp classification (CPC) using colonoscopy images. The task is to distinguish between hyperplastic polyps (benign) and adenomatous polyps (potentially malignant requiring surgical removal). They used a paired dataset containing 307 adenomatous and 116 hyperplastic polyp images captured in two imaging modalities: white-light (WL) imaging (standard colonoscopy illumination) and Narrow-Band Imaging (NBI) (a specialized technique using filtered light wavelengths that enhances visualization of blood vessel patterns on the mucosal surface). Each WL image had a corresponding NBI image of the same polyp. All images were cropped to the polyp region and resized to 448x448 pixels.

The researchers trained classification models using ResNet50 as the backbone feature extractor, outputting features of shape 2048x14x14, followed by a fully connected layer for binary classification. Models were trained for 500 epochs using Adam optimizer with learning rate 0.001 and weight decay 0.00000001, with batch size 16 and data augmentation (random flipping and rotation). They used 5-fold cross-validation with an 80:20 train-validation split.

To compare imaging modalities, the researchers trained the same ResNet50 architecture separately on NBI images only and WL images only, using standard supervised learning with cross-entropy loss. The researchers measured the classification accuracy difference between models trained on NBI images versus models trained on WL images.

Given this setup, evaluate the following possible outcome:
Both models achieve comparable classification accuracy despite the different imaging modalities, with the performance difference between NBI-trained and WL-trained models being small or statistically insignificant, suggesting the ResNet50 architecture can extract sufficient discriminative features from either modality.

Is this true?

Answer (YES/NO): NO